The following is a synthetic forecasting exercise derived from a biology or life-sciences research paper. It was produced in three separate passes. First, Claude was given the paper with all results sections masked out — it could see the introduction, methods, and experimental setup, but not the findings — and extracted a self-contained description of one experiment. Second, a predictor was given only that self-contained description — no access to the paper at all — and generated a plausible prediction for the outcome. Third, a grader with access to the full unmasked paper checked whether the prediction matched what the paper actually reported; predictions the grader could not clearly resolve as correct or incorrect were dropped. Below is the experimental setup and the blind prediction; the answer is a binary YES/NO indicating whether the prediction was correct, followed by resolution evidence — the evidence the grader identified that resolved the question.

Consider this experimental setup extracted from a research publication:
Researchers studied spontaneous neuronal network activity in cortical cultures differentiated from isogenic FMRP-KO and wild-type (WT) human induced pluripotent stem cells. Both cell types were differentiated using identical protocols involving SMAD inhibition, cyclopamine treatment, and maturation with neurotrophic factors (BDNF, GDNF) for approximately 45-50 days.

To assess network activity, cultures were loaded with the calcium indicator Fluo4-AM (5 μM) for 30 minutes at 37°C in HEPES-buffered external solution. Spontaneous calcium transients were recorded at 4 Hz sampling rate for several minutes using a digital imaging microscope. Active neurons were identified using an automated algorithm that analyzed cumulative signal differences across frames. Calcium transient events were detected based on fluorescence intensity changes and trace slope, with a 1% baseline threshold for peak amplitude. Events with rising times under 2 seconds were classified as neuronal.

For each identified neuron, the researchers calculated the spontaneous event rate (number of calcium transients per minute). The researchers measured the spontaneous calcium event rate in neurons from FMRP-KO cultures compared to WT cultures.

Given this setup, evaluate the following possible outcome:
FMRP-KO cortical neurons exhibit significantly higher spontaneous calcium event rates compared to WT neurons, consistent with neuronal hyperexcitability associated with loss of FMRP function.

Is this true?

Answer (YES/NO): YES